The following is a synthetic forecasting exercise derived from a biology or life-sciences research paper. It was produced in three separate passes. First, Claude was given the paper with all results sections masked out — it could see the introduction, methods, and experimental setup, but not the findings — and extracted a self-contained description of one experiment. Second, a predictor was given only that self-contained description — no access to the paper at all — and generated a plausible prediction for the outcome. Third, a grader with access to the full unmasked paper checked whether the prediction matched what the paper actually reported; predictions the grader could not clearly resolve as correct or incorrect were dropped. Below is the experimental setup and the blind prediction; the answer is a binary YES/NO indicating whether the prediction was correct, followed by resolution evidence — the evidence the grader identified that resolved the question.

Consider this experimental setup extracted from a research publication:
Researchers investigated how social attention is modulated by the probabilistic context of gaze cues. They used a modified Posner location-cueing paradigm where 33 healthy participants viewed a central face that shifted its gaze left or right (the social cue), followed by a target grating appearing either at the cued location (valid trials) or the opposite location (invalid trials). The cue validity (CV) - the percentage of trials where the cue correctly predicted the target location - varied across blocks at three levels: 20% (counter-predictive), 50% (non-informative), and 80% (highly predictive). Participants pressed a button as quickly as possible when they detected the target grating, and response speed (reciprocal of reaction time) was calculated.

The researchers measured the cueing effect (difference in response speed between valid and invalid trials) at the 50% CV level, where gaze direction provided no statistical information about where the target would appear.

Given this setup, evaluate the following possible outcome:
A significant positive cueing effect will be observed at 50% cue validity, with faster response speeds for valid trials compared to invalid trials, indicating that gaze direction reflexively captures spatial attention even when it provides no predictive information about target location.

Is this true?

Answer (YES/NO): YES